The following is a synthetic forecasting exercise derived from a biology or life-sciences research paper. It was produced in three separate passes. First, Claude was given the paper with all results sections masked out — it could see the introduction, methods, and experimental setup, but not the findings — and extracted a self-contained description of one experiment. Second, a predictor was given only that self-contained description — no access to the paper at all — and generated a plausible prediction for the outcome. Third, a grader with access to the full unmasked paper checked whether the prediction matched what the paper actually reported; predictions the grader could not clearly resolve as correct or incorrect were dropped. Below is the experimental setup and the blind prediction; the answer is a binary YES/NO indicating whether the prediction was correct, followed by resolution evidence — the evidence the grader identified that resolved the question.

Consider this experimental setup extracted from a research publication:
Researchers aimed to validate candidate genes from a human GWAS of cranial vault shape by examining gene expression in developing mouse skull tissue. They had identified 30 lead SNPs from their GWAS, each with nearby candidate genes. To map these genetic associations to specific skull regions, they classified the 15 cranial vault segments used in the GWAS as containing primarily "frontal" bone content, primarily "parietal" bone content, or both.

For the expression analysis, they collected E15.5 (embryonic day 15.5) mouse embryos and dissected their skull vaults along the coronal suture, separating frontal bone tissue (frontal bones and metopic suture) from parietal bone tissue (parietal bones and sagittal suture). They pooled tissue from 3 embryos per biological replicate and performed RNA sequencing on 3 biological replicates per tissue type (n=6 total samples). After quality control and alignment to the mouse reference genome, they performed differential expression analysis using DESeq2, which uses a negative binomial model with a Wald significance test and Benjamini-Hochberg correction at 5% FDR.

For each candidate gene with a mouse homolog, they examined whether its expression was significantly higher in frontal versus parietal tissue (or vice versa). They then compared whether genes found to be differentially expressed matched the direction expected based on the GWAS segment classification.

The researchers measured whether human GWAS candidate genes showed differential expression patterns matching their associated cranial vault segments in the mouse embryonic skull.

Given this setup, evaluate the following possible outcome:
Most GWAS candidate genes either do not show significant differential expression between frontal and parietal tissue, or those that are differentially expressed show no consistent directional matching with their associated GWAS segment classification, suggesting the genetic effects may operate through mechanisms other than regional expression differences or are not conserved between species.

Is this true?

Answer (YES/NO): NO